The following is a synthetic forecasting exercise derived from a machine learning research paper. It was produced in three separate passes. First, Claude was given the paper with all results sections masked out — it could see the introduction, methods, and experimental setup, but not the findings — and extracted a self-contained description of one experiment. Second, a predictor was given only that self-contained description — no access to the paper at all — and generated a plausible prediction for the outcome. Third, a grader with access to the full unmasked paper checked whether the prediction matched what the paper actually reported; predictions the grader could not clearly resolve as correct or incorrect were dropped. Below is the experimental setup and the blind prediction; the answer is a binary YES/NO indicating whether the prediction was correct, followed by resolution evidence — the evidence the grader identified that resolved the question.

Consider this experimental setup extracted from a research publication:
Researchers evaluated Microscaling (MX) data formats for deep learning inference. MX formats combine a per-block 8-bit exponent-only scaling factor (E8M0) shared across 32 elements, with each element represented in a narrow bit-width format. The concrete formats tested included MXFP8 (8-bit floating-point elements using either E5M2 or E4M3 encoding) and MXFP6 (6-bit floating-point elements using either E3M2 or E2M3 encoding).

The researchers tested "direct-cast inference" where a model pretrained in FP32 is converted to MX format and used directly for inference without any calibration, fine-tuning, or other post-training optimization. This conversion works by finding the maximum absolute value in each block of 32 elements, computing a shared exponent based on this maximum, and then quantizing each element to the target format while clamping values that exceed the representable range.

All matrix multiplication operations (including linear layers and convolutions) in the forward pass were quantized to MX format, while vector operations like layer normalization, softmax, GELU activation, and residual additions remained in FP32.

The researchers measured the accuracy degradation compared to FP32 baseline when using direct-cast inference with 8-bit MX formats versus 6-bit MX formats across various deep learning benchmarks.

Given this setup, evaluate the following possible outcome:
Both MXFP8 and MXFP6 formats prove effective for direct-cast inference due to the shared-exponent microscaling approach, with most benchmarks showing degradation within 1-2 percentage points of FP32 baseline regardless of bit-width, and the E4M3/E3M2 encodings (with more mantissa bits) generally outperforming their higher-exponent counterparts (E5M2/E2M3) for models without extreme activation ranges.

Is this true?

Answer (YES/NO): NO